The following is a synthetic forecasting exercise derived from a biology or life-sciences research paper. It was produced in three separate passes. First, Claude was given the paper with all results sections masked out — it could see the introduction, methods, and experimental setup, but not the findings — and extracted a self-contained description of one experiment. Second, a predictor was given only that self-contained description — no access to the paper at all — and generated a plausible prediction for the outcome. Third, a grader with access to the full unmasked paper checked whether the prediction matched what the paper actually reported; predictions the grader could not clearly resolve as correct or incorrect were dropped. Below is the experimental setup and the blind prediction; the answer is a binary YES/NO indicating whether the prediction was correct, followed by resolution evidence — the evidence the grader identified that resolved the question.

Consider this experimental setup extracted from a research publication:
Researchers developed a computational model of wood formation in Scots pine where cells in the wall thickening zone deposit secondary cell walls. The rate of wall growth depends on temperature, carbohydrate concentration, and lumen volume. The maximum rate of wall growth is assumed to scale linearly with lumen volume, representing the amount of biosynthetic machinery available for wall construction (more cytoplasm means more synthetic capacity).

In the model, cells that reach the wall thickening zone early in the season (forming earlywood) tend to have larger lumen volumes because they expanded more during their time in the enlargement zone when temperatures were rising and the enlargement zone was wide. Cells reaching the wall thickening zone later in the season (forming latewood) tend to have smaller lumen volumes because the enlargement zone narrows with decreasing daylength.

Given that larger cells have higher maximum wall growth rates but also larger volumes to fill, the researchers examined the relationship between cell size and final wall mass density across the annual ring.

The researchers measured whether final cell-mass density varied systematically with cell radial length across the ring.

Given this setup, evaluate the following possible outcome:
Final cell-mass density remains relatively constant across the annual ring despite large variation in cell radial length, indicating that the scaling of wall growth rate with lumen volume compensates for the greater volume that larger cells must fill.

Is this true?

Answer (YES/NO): NO